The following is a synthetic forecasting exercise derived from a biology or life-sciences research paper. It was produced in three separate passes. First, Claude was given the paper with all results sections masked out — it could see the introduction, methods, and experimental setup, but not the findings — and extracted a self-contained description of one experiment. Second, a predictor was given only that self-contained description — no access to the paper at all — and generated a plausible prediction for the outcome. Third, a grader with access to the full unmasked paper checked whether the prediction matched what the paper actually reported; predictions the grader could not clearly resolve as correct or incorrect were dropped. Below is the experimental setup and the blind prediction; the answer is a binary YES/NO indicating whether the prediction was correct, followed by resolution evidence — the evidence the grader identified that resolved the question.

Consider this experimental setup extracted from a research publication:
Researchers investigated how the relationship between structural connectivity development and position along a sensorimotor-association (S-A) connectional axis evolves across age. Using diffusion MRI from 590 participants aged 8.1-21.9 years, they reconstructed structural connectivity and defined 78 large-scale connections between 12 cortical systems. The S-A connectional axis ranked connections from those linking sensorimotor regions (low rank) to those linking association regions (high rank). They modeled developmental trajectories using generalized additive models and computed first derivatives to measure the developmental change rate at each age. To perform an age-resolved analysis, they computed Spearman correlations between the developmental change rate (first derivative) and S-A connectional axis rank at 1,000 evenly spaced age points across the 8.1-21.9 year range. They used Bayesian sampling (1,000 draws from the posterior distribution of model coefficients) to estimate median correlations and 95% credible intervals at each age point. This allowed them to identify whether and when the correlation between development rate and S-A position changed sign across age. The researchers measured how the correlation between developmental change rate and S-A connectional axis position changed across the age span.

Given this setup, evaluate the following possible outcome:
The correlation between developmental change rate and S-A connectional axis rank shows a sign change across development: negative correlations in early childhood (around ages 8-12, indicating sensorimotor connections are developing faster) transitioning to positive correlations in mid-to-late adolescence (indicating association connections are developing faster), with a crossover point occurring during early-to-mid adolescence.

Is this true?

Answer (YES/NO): NO